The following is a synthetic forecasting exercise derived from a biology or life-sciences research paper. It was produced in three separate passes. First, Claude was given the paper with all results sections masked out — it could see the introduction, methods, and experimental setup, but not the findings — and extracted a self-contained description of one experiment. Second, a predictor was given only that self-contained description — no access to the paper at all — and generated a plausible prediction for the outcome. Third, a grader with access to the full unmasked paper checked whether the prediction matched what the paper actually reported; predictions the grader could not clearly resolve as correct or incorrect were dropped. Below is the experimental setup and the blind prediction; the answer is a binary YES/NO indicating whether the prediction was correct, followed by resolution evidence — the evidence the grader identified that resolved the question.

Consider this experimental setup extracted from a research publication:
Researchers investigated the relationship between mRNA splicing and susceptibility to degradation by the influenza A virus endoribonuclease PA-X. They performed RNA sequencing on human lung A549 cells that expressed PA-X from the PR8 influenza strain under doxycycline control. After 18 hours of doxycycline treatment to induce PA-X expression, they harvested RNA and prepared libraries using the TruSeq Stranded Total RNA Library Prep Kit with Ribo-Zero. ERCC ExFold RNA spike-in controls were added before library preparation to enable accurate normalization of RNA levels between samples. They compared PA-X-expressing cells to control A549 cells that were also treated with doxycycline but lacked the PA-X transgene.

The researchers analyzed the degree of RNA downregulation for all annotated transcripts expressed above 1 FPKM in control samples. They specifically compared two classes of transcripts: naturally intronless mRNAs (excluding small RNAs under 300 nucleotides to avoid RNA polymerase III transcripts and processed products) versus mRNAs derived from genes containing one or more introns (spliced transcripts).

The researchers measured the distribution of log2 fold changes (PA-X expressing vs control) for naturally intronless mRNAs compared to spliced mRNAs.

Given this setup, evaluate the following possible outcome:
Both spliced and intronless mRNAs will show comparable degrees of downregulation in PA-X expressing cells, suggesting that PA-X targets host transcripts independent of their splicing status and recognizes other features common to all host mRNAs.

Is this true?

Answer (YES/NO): NO